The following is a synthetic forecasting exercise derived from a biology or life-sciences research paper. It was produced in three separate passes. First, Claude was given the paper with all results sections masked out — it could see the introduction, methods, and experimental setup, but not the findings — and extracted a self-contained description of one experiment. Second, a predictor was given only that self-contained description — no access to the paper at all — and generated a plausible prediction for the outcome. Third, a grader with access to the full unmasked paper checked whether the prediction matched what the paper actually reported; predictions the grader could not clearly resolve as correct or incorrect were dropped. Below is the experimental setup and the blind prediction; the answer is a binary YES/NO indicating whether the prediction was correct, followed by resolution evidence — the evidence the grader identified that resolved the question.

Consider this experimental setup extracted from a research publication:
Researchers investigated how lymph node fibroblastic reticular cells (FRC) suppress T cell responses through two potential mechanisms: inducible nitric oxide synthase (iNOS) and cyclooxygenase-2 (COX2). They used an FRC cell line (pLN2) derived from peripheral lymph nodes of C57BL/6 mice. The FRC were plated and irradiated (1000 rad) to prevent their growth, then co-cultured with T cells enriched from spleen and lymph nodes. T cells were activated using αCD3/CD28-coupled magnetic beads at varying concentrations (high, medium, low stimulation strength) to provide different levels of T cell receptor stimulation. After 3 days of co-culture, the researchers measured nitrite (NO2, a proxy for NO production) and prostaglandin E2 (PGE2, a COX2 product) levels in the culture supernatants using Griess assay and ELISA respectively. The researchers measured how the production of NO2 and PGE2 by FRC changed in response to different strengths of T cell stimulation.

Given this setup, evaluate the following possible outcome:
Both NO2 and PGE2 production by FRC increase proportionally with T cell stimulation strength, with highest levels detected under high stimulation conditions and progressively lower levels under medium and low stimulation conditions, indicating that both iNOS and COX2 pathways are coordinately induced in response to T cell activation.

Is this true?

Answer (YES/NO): NO